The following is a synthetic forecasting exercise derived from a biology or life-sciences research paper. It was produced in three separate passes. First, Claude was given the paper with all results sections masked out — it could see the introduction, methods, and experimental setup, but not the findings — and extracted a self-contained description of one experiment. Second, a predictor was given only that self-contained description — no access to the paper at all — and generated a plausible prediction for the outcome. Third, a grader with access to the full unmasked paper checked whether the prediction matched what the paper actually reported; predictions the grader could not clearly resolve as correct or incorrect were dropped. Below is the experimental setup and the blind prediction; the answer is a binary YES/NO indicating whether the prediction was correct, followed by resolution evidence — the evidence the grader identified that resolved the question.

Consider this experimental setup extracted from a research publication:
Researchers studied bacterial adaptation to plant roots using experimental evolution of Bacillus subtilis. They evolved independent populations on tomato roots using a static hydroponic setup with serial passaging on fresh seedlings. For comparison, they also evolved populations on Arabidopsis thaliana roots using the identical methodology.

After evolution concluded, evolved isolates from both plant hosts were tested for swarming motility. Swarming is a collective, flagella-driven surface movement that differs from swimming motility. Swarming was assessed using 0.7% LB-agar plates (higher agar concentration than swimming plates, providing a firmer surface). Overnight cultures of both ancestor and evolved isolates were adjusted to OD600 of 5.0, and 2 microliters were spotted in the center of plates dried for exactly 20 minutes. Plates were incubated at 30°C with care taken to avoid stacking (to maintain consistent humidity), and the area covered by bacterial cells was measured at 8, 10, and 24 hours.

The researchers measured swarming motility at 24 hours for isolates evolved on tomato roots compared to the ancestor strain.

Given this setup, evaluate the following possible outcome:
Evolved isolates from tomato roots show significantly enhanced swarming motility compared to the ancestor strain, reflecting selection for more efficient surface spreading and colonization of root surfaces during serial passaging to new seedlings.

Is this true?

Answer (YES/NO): NO